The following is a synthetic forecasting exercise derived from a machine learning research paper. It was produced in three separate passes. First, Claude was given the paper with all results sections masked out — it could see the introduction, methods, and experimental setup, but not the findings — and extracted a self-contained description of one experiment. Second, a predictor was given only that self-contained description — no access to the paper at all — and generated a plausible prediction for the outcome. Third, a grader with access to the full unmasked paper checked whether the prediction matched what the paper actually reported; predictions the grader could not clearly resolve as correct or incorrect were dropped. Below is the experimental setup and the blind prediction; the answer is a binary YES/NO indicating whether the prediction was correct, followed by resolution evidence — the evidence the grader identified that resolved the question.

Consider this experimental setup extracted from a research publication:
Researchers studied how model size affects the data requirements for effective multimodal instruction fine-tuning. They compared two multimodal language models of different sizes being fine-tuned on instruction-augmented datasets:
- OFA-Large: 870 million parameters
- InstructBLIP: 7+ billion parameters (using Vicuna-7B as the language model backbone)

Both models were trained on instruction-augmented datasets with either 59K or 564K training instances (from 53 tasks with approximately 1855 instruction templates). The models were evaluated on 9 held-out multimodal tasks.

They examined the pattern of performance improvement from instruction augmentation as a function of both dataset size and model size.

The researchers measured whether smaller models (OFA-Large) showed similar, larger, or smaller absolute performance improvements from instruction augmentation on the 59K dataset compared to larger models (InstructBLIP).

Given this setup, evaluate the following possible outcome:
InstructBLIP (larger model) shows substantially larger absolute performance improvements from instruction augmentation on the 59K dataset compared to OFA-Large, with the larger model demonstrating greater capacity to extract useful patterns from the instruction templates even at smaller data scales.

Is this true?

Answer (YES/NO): NO